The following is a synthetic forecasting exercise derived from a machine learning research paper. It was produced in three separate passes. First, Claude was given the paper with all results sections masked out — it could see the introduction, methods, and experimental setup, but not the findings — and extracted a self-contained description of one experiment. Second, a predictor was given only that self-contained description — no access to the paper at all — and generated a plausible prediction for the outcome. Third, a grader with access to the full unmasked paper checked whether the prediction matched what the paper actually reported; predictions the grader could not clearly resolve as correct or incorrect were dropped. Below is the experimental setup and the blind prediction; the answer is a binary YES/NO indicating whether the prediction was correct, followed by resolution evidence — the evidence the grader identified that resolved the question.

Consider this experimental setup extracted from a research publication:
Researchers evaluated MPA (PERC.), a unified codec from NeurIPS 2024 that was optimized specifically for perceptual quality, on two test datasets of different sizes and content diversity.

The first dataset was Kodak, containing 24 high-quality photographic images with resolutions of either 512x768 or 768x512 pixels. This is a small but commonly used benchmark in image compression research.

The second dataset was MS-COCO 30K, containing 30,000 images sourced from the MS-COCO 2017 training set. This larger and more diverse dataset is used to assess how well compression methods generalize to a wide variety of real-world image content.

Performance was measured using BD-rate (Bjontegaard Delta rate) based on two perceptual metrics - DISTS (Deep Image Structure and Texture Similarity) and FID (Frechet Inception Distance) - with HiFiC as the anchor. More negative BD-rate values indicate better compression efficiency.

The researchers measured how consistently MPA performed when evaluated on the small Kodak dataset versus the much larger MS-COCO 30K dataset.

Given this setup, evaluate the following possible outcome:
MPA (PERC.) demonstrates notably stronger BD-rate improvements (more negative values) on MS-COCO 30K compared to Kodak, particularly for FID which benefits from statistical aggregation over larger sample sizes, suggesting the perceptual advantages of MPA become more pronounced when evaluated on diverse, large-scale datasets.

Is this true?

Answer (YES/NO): NO